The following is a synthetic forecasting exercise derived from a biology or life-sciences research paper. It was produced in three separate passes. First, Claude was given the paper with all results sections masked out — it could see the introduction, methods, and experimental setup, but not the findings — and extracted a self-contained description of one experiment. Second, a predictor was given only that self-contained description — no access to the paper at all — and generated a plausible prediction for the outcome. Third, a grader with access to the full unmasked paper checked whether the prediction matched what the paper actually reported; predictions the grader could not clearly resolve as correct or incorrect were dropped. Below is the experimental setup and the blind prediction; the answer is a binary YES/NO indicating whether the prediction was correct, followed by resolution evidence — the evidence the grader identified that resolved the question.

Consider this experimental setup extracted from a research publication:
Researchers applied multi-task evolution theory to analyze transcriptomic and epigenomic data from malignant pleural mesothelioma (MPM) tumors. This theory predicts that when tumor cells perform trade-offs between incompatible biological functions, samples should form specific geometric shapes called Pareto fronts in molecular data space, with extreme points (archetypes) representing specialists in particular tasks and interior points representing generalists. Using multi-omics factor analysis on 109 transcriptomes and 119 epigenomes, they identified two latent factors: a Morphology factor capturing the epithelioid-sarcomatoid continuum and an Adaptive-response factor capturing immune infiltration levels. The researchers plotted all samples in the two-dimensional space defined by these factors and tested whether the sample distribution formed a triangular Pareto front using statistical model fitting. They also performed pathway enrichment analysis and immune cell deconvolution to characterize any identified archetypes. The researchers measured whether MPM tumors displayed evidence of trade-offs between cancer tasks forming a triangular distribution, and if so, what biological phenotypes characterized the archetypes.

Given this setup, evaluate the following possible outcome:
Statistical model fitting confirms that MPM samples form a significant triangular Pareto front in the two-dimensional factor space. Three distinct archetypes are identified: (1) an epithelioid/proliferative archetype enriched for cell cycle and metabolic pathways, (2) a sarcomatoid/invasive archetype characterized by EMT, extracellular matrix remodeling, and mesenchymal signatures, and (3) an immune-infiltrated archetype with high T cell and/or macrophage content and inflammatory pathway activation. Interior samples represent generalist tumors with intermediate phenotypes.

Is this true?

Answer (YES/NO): NO